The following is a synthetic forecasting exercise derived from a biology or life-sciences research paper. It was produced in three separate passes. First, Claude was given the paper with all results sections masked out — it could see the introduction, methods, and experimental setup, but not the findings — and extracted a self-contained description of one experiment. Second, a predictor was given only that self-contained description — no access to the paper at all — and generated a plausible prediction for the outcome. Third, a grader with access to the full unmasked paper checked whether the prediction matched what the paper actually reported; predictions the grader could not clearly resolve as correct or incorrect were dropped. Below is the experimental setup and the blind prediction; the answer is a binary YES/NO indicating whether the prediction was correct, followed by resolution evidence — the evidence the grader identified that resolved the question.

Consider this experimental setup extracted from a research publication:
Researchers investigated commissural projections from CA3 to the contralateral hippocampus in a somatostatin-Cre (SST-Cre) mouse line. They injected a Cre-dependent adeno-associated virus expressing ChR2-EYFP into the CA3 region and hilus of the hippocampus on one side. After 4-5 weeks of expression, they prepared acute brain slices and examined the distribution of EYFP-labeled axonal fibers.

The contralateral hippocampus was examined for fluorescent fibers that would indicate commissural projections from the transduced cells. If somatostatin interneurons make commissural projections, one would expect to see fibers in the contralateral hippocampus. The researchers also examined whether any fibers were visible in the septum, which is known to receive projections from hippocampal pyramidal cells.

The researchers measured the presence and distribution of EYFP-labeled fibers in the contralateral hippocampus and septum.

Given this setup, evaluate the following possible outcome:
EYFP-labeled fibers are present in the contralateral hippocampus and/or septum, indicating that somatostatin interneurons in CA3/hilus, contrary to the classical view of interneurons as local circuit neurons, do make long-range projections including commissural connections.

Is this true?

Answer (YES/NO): NO